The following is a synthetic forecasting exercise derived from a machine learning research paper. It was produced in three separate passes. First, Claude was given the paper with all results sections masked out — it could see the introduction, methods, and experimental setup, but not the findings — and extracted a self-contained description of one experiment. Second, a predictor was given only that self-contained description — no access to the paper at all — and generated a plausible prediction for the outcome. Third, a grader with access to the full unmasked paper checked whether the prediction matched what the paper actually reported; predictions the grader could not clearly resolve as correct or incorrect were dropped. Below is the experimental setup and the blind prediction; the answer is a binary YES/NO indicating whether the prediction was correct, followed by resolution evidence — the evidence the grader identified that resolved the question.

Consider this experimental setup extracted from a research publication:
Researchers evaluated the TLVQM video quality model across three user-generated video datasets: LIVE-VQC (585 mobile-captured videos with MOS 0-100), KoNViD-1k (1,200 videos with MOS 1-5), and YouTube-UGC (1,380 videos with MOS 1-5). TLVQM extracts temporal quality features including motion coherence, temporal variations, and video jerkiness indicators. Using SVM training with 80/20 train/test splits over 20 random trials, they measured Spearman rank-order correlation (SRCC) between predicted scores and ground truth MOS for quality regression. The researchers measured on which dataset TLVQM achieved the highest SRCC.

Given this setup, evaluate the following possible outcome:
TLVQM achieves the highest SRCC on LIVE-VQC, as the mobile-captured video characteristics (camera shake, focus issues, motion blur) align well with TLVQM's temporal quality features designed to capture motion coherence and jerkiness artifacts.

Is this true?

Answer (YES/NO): YES